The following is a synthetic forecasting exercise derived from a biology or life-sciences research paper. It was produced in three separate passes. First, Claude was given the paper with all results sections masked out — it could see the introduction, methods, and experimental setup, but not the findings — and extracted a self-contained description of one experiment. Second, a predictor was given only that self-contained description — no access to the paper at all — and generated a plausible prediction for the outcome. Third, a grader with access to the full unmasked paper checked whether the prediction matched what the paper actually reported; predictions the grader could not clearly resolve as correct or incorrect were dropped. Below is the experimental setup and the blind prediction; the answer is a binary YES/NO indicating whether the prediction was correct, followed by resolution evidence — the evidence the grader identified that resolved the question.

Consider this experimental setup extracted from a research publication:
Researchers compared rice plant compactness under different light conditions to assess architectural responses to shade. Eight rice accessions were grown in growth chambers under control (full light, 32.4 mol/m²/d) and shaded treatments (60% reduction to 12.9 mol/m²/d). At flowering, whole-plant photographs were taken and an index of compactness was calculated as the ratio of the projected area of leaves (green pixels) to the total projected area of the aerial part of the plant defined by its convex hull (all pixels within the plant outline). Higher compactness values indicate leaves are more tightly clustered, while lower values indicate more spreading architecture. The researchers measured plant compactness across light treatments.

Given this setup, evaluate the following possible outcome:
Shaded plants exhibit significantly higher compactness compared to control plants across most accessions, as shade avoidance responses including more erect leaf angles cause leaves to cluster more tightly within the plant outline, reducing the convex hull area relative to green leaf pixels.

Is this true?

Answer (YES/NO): NO